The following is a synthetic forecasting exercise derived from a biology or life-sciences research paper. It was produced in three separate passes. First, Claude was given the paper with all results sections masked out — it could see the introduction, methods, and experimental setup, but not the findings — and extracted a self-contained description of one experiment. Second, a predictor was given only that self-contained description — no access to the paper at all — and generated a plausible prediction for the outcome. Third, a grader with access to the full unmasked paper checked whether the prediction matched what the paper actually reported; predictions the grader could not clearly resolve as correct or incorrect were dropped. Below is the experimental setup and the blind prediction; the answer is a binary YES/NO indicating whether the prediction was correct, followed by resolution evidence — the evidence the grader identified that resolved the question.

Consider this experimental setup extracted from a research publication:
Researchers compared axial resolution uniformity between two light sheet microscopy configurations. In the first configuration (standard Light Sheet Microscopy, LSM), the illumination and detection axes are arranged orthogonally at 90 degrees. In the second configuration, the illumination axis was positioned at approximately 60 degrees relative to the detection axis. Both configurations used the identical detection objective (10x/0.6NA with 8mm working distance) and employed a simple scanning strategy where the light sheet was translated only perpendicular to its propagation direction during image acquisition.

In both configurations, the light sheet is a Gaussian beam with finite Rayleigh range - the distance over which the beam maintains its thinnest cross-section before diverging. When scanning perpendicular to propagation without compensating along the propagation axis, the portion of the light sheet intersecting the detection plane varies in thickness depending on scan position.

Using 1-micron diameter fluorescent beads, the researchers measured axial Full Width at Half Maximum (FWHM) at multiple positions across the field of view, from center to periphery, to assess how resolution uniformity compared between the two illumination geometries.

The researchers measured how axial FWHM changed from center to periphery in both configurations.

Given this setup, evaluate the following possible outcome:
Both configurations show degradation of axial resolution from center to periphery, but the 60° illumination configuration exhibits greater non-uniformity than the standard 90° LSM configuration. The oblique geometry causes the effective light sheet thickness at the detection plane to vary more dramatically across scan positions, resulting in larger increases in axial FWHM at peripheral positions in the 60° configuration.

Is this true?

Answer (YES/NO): NO